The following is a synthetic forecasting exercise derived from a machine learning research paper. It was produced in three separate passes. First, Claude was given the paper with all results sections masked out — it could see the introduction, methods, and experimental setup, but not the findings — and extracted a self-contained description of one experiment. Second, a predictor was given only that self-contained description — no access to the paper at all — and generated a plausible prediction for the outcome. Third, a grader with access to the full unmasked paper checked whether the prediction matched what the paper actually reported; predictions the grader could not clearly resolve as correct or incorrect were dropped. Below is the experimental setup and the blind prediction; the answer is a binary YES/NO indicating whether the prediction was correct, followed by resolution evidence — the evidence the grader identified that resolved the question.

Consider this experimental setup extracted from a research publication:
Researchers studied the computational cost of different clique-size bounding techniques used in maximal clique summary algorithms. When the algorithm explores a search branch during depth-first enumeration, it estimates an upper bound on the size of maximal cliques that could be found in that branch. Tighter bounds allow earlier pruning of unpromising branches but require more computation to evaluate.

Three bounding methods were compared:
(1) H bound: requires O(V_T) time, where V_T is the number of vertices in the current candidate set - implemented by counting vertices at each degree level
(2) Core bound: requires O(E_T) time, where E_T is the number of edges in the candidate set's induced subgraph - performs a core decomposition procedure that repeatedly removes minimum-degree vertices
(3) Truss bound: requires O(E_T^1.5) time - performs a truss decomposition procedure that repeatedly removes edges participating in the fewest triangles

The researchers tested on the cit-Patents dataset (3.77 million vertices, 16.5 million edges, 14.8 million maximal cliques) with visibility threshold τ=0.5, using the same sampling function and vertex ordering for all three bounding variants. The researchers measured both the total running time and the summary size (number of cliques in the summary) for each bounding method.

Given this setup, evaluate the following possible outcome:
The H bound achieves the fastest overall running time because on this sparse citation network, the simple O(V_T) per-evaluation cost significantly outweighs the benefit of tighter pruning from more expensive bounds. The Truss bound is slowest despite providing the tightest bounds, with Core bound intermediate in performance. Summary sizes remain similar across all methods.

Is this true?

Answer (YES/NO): NO